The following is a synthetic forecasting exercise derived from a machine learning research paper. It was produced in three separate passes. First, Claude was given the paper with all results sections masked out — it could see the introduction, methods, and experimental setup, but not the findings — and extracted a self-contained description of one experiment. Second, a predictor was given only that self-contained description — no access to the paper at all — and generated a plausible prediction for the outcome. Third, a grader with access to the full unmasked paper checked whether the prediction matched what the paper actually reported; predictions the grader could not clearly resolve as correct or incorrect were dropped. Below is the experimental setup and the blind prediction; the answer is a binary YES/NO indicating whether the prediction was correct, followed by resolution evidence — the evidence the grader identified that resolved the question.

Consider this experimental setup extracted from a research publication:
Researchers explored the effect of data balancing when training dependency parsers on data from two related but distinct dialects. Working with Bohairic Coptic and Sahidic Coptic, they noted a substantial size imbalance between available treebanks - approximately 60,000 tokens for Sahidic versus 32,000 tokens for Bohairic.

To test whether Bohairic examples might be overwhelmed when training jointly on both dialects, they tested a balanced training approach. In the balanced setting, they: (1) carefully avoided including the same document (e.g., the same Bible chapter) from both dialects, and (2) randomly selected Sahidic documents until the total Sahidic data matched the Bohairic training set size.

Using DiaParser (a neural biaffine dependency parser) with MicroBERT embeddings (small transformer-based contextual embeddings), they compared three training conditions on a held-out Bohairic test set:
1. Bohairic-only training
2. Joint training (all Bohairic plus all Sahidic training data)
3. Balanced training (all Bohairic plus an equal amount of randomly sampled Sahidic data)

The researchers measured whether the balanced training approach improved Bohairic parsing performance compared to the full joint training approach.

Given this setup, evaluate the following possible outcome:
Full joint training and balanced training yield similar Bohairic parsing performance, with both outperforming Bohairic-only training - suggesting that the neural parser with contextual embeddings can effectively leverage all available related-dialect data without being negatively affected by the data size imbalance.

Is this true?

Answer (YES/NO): NO